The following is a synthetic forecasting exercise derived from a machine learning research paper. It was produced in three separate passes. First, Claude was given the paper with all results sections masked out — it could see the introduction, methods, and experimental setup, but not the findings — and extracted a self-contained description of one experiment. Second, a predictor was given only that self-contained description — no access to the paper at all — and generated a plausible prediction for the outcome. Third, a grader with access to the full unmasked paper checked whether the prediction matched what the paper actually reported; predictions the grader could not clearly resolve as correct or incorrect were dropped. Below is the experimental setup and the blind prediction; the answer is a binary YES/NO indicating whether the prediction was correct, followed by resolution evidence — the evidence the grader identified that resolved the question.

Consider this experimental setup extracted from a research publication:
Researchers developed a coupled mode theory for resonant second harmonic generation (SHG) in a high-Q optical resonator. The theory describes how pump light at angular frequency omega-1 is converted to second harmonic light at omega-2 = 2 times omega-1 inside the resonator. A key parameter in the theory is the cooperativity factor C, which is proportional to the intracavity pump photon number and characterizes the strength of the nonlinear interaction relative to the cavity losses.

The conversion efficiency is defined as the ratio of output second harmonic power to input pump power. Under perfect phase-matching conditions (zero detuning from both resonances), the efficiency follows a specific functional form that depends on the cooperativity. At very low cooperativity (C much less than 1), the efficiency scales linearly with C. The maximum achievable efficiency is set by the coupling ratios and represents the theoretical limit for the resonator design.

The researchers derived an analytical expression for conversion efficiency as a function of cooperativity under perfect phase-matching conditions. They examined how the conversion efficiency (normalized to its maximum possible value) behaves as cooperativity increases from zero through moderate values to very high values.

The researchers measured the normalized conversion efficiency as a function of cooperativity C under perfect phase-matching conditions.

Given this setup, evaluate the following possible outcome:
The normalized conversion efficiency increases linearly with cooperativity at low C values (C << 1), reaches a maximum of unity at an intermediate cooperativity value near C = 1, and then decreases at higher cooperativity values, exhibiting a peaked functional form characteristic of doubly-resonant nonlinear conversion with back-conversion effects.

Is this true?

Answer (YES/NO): YES